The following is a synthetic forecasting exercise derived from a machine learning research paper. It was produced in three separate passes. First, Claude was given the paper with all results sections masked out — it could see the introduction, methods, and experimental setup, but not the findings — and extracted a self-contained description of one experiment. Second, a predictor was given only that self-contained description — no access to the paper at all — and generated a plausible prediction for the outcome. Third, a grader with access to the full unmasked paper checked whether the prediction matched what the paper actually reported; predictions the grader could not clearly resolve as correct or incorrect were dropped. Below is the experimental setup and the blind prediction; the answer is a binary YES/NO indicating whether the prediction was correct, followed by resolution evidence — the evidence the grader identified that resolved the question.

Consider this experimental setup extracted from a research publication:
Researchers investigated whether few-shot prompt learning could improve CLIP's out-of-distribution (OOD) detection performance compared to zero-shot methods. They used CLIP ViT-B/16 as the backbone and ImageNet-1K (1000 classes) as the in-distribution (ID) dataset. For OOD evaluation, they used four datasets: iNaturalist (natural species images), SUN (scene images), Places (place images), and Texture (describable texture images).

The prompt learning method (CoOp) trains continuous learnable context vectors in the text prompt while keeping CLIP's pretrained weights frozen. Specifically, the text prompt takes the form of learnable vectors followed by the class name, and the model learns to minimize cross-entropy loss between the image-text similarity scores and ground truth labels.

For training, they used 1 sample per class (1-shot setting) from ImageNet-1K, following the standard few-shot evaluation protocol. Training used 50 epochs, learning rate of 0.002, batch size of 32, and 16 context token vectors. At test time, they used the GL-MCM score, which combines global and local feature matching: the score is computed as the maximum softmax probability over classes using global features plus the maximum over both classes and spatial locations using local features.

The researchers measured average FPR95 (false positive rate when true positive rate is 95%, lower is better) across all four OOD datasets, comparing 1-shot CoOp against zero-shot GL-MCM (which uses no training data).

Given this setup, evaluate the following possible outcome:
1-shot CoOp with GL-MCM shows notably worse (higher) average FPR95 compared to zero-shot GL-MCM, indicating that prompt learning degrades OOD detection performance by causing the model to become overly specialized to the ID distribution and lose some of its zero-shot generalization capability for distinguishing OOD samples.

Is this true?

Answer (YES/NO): NO